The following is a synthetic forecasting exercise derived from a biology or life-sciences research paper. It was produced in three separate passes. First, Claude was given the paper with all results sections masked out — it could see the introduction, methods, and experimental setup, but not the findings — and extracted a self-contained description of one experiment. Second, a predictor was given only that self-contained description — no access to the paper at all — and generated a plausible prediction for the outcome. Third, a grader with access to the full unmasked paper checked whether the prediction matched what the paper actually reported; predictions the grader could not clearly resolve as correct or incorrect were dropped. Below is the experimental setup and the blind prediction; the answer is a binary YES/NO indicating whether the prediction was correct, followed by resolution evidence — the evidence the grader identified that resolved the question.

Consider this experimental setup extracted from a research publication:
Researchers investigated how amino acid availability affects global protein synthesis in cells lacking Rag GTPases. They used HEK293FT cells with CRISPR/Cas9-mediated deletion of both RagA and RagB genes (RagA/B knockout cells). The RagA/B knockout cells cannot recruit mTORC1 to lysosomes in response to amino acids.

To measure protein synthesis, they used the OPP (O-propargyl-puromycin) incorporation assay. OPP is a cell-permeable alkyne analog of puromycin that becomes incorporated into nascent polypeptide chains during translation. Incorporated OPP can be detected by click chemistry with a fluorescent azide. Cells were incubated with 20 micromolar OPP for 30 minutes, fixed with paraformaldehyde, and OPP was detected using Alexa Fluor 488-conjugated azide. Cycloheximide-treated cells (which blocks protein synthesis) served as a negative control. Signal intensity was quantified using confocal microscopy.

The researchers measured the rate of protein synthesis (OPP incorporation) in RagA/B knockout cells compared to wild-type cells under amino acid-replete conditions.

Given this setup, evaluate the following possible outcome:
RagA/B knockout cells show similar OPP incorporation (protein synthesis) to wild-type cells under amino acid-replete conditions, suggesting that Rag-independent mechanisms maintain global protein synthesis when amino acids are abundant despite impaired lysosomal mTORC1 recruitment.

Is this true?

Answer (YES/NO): YES